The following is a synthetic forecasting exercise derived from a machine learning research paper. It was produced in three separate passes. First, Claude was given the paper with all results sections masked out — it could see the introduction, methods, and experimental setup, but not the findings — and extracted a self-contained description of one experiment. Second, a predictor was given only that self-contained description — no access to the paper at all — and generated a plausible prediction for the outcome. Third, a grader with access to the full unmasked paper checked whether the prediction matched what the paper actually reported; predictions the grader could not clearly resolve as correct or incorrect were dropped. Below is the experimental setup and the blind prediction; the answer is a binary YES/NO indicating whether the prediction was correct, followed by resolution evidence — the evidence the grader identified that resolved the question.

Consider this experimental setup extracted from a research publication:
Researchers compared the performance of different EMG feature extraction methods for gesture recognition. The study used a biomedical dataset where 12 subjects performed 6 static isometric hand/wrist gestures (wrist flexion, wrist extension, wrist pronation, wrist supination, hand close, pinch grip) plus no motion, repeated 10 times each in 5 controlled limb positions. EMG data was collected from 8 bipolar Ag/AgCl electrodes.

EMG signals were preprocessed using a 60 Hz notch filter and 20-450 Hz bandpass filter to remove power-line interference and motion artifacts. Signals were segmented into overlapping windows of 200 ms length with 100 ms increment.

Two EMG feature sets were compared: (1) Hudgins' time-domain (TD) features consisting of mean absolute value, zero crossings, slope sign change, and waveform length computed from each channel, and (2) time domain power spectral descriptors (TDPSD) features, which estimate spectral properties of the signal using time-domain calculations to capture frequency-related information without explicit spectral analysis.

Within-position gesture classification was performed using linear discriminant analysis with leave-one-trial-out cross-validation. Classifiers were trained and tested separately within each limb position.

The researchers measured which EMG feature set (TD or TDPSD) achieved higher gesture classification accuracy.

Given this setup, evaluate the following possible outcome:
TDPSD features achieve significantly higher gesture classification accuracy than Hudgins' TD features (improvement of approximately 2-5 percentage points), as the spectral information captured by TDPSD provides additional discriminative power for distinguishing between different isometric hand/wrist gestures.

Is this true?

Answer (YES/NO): NO